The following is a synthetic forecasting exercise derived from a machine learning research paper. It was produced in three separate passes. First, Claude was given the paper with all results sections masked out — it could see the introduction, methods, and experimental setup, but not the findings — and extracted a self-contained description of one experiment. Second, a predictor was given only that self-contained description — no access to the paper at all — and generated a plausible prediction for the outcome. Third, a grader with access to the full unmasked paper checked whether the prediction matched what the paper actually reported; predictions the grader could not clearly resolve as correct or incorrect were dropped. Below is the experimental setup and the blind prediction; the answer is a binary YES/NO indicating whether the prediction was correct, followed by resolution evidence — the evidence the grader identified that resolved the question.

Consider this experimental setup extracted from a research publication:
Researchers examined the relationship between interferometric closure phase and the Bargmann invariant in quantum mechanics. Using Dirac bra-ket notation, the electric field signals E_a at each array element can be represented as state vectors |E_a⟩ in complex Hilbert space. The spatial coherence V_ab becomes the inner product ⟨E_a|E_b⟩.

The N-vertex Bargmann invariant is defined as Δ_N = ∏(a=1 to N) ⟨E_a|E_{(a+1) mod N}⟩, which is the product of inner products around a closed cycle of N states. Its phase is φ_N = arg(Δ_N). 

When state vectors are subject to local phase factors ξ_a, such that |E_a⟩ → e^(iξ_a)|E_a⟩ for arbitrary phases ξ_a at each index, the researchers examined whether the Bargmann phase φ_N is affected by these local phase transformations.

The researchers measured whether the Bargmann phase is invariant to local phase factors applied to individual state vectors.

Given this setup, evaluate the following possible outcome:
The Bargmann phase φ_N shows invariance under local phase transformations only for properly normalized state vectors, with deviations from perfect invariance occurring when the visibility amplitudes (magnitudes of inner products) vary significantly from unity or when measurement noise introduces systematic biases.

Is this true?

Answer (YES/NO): NO